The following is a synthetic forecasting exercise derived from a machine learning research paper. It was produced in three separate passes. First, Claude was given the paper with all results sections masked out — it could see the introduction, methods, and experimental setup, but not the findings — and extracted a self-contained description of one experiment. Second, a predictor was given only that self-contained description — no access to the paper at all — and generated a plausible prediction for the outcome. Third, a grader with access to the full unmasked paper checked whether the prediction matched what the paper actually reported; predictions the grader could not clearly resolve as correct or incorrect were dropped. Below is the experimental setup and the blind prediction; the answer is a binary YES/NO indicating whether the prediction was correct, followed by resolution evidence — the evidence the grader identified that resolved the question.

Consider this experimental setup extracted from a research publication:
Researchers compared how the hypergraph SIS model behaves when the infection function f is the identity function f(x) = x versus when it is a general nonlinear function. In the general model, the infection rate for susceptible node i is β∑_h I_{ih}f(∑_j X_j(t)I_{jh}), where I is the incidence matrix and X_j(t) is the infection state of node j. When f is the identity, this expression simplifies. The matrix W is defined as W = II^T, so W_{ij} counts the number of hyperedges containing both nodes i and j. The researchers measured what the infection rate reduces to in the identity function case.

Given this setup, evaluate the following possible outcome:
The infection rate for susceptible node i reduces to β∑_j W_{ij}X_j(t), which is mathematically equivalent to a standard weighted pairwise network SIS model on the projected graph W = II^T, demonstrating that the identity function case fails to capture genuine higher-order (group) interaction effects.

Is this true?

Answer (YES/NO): YES